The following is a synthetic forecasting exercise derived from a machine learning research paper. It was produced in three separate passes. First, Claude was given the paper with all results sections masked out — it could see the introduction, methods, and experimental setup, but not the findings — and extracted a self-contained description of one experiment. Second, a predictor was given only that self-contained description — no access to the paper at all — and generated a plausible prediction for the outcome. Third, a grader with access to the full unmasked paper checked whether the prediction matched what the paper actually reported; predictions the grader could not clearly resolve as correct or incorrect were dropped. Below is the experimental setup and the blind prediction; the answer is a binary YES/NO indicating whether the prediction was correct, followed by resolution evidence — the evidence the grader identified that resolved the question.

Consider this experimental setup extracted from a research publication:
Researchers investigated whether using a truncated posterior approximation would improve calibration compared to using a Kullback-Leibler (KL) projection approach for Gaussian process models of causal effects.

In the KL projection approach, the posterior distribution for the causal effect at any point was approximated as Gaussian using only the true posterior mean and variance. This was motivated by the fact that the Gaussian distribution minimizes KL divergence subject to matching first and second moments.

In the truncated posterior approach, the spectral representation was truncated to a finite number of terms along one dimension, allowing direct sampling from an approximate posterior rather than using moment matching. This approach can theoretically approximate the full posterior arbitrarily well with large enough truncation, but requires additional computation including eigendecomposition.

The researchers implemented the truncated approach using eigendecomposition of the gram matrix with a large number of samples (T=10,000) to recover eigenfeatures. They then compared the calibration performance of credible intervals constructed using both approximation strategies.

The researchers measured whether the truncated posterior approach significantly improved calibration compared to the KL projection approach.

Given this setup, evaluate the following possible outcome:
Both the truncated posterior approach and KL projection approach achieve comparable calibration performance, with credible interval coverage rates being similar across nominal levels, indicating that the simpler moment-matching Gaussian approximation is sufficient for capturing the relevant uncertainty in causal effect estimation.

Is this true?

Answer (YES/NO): NO